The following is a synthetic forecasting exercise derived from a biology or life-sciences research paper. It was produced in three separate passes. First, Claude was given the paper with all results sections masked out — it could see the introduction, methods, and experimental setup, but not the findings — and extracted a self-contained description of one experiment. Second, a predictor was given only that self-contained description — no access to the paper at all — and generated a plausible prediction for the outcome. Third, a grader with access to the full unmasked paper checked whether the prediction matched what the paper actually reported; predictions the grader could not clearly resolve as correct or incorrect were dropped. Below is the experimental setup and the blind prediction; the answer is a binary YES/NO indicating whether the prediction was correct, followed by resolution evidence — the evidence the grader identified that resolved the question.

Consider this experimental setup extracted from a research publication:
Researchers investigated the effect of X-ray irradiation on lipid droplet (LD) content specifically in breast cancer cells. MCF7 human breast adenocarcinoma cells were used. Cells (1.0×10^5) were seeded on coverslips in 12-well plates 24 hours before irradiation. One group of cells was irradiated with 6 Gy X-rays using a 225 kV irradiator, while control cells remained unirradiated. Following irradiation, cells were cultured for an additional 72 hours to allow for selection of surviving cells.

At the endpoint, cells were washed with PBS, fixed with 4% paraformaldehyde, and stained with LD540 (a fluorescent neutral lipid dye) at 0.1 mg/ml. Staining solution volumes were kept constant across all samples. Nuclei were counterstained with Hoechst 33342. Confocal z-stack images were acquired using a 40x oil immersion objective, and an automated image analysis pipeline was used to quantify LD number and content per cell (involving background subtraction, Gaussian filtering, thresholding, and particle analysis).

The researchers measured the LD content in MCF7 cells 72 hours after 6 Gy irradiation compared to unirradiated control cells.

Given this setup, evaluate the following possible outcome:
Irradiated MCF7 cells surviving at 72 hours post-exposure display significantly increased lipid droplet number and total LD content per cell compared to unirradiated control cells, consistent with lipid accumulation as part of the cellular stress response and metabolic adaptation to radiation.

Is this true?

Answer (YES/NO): YES